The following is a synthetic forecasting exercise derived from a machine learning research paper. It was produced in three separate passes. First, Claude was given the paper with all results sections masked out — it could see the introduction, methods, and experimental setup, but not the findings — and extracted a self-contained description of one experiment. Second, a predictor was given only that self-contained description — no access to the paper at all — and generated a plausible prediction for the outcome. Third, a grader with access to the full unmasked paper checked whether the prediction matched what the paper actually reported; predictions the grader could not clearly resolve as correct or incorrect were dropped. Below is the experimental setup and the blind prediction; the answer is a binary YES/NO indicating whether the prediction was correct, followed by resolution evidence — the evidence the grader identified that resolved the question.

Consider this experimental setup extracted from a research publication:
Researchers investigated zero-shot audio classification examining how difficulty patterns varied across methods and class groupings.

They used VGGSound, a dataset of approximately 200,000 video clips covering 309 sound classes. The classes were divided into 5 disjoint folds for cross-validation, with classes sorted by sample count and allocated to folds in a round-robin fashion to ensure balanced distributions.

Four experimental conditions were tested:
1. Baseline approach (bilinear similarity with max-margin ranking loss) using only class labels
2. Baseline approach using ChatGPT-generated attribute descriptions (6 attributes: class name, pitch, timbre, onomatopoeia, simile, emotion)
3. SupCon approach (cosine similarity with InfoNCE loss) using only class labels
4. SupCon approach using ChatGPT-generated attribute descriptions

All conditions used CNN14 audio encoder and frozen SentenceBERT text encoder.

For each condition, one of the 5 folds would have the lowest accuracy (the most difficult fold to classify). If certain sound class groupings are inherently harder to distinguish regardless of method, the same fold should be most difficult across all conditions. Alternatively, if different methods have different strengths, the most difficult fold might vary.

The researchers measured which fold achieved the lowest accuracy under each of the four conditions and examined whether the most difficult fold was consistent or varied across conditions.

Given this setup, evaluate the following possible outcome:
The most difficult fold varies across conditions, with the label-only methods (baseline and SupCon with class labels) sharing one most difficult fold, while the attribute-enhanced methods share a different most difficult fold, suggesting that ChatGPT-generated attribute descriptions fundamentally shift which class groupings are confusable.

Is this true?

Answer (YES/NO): NO